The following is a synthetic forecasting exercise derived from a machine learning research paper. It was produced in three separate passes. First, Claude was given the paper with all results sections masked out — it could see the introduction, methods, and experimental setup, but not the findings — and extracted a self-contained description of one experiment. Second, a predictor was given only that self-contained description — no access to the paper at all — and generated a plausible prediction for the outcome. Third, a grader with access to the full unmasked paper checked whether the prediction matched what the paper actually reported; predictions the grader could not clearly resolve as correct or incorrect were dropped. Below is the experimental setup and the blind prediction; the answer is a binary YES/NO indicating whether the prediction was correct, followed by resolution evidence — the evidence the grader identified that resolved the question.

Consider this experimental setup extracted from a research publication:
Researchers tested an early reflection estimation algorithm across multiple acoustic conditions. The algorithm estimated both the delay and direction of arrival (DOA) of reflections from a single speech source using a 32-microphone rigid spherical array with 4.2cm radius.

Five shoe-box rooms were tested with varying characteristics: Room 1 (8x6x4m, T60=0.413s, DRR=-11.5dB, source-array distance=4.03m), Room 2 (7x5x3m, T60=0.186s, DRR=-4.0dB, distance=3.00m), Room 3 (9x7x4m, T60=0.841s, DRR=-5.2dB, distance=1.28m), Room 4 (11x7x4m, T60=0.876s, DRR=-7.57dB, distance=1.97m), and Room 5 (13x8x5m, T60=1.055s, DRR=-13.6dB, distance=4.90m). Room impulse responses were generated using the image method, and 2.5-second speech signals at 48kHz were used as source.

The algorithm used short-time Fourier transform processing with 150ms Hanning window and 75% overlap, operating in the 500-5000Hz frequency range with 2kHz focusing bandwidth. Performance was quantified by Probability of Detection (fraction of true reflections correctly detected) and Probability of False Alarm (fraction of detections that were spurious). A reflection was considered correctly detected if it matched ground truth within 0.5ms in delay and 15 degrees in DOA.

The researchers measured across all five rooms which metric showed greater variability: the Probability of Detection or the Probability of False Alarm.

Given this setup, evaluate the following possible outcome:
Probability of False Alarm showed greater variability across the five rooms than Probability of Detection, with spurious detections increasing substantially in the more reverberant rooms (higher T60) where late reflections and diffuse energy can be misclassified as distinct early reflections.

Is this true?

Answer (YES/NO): NO